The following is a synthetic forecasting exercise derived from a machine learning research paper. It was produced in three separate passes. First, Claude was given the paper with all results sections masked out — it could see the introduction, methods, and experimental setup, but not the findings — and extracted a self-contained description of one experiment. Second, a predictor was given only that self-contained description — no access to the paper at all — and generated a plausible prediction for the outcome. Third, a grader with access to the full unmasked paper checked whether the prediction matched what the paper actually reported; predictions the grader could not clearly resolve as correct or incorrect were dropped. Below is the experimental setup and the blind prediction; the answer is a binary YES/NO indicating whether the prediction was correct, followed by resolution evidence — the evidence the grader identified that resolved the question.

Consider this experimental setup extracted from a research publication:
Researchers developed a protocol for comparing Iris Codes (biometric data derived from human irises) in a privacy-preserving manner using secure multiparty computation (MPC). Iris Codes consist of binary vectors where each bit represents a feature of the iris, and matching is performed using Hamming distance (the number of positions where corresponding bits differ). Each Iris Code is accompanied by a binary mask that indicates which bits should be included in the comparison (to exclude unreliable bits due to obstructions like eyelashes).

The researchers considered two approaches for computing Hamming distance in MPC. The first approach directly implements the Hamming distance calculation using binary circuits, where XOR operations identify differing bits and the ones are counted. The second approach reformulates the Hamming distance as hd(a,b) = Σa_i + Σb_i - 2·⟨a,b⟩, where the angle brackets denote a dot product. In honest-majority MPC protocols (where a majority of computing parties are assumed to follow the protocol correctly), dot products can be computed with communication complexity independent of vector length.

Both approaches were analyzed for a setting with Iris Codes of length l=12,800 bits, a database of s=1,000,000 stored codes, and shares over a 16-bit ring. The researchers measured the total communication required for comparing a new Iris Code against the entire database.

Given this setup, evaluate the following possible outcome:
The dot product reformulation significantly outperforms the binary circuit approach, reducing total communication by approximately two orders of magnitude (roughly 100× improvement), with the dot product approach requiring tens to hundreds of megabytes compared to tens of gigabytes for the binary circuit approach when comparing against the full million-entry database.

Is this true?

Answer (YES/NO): NO